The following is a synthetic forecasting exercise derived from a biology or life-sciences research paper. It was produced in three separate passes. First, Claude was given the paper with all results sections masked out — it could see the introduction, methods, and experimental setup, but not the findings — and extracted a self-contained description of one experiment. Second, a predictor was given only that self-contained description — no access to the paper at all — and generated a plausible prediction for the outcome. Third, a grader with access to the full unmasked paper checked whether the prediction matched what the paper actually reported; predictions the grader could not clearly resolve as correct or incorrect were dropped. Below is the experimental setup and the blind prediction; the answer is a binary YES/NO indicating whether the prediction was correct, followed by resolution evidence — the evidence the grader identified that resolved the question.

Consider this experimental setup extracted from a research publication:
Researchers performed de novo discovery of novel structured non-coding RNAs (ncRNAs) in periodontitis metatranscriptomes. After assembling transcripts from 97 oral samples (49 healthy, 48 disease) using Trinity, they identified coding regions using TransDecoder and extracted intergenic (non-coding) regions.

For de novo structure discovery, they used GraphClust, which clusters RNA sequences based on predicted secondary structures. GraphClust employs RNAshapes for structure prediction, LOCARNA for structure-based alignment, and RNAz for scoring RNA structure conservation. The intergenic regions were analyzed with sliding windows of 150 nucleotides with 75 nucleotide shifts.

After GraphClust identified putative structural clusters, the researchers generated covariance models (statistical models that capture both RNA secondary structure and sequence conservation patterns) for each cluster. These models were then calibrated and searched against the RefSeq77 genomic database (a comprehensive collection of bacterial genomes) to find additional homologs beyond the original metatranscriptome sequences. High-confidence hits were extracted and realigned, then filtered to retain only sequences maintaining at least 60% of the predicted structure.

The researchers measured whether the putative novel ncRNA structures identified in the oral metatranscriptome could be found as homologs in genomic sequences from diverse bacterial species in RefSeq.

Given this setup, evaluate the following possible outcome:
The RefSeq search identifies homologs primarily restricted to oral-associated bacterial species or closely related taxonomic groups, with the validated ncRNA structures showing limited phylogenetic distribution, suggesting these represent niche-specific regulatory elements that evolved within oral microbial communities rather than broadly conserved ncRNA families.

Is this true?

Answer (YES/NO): NO